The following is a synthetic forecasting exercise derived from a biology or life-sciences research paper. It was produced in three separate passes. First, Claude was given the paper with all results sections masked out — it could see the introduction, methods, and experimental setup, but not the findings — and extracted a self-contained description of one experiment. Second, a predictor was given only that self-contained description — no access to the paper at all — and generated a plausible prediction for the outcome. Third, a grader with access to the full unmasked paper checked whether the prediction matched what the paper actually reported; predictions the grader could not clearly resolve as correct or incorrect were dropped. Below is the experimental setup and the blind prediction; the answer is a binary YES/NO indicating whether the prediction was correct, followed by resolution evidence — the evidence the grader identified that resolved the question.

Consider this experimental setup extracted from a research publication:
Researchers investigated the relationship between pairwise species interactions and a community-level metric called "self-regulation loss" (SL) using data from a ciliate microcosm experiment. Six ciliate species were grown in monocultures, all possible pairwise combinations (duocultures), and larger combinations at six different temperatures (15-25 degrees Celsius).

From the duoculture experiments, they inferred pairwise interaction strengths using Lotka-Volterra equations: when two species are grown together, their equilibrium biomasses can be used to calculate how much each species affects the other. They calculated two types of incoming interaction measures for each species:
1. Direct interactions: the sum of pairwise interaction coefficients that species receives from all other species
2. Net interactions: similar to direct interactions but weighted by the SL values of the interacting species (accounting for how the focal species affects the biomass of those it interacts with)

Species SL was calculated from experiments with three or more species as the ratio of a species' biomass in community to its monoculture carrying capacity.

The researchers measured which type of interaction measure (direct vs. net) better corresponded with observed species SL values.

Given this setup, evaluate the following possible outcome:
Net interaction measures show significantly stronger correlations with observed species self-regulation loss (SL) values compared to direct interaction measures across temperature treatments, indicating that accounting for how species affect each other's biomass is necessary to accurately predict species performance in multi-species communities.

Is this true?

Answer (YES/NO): YES